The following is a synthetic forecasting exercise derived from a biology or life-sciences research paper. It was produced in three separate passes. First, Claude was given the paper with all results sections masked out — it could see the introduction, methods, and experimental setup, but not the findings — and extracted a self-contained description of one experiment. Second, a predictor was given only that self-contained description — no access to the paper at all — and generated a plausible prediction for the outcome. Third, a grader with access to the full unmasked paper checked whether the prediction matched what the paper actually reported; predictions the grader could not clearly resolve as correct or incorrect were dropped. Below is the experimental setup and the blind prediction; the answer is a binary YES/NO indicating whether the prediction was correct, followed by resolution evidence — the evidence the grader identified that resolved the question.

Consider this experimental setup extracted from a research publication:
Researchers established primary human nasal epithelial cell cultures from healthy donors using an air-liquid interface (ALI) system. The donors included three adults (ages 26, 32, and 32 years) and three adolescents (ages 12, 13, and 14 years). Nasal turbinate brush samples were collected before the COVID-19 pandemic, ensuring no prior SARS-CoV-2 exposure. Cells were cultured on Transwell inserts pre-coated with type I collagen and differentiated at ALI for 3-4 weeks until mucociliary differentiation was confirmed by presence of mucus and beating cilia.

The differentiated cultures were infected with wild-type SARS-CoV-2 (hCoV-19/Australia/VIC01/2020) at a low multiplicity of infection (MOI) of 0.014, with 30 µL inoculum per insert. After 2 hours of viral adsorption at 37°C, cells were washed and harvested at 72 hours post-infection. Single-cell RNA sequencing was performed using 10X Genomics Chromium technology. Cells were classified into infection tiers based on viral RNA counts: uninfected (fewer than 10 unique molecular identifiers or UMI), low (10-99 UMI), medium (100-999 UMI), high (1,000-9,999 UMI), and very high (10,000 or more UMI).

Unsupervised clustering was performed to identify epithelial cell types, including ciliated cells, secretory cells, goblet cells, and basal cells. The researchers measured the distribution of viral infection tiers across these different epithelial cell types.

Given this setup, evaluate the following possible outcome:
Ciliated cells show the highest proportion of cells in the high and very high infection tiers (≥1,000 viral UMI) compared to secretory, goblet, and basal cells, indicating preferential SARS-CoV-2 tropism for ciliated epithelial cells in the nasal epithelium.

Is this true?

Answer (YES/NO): NO